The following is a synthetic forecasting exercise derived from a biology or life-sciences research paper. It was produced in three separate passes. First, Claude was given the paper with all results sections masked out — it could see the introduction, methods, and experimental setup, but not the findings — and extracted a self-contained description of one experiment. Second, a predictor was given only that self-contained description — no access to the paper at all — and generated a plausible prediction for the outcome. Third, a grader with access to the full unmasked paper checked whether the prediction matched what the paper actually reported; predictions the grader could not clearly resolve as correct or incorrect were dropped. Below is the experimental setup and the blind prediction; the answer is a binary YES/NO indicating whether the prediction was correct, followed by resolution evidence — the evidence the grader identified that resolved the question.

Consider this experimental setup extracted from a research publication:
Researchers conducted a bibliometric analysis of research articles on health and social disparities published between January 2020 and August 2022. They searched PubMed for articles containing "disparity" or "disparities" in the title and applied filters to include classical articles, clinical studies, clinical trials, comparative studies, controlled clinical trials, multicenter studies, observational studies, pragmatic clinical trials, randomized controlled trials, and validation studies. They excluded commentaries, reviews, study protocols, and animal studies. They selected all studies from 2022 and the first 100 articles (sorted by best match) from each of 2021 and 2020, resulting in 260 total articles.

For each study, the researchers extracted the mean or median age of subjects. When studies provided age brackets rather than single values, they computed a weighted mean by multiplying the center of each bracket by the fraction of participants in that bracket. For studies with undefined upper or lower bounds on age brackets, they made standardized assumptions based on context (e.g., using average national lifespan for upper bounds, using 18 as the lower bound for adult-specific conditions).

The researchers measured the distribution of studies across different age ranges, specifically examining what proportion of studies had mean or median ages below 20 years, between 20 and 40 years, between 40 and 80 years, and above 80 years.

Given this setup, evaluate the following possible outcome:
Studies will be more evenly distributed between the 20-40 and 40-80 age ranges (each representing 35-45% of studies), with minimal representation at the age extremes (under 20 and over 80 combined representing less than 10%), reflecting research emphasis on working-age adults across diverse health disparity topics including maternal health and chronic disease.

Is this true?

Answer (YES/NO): NO